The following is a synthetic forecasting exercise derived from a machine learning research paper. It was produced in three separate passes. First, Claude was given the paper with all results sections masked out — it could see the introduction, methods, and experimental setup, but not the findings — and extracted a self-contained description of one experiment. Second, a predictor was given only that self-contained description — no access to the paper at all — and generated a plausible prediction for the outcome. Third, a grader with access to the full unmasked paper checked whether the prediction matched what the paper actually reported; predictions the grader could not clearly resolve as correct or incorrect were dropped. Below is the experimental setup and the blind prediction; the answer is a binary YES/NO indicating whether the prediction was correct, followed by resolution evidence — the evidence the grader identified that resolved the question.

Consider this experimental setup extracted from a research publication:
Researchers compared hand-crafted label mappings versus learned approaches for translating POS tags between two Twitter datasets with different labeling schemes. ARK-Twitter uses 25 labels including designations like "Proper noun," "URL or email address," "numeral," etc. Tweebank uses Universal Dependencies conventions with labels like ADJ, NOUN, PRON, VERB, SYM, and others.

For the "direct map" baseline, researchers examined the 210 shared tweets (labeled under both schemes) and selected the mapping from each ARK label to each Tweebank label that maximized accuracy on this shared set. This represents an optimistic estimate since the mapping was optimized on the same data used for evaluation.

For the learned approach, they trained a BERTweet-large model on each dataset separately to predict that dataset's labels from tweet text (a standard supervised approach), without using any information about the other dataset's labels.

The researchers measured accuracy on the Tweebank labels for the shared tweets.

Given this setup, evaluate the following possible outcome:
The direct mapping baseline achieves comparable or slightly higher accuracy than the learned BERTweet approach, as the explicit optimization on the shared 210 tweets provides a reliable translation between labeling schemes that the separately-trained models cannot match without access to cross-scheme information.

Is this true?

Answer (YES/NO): NO